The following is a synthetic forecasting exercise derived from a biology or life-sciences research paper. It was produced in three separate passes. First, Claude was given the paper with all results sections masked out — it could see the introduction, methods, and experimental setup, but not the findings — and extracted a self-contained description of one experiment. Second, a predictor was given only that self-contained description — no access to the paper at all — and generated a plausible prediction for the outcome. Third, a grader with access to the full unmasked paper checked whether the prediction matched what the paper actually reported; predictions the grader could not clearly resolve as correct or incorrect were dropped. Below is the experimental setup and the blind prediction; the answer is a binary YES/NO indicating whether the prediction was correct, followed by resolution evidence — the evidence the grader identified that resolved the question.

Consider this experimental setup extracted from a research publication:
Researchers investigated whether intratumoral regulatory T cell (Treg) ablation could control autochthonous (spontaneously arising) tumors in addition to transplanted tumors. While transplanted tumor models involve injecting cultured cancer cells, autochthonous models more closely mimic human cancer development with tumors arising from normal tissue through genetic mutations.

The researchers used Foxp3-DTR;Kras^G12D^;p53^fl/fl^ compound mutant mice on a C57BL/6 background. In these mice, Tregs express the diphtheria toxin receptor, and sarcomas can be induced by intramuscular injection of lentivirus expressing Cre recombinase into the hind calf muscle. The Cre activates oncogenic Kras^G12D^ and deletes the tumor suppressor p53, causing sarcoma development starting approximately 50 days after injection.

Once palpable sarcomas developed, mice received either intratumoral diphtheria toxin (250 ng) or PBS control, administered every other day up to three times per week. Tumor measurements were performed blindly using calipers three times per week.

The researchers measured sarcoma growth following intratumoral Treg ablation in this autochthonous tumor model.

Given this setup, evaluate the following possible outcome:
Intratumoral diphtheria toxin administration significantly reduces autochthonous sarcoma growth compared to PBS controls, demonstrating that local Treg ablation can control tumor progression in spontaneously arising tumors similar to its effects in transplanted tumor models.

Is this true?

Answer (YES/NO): NO